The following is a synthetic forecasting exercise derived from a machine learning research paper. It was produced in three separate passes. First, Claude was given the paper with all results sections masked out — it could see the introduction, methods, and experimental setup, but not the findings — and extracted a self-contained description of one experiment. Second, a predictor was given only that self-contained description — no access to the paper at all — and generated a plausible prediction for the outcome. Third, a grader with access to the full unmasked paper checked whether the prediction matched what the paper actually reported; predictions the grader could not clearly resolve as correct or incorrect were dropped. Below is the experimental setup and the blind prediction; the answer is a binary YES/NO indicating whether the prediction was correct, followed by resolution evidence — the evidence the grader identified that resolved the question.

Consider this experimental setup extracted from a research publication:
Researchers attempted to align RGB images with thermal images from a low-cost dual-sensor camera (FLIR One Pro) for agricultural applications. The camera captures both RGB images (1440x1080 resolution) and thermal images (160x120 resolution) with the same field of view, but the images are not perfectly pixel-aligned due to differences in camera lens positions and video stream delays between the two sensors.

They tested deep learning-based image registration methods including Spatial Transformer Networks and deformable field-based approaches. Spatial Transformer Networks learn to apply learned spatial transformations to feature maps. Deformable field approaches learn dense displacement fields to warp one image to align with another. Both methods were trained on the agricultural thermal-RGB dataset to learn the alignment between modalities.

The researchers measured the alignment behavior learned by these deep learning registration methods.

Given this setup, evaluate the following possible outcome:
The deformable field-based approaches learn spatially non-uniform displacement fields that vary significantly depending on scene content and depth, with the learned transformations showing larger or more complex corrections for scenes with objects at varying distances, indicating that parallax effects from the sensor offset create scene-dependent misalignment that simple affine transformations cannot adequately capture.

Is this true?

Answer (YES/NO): NO